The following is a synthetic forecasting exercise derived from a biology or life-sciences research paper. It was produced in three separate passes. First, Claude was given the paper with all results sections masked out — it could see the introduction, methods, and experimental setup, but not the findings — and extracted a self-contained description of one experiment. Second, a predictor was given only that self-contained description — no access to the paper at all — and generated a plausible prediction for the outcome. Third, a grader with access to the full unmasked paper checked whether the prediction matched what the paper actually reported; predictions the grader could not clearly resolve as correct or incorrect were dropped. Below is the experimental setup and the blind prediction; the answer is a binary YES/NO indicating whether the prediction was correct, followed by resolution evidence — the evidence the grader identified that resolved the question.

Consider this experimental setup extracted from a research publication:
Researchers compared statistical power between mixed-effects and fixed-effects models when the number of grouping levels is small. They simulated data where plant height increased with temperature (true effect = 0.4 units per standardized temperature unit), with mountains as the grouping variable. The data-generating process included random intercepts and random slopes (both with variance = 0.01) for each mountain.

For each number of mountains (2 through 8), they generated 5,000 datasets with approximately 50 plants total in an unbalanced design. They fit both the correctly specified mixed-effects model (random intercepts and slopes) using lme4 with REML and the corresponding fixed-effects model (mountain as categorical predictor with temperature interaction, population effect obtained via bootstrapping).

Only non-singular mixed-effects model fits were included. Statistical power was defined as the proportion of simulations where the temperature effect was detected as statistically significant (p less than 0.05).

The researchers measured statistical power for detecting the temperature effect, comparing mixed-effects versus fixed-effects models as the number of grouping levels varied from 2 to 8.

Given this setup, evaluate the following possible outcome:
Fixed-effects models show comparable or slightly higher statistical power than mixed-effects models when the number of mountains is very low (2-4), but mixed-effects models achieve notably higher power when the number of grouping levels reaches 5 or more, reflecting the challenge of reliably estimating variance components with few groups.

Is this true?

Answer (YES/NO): NO